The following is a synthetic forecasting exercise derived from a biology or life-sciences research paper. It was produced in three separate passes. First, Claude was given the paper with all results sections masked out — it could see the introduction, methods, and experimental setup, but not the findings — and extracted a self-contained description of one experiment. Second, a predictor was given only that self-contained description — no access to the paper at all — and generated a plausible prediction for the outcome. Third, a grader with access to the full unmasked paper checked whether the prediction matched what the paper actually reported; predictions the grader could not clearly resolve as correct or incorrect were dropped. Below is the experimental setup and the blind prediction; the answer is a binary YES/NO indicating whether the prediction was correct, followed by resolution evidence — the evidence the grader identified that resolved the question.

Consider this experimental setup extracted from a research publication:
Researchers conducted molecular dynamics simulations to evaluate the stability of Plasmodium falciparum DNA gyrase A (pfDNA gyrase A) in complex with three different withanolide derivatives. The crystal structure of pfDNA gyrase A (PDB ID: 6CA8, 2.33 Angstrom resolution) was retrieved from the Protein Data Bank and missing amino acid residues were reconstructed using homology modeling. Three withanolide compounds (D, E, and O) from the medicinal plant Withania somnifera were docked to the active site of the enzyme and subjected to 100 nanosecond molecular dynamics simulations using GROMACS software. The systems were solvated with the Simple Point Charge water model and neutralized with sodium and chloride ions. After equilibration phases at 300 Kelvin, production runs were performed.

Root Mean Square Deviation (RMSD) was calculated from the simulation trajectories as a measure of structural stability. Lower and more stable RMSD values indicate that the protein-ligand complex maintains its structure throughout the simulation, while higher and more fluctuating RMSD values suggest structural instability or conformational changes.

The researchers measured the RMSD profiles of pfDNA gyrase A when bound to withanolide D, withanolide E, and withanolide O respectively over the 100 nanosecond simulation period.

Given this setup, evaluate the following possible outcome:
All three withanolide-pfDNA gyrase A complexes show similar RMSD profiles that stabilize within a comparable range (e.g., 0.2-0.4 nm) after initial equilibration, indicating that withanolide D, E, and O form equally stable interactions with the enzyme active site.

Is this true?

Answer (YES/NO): NO